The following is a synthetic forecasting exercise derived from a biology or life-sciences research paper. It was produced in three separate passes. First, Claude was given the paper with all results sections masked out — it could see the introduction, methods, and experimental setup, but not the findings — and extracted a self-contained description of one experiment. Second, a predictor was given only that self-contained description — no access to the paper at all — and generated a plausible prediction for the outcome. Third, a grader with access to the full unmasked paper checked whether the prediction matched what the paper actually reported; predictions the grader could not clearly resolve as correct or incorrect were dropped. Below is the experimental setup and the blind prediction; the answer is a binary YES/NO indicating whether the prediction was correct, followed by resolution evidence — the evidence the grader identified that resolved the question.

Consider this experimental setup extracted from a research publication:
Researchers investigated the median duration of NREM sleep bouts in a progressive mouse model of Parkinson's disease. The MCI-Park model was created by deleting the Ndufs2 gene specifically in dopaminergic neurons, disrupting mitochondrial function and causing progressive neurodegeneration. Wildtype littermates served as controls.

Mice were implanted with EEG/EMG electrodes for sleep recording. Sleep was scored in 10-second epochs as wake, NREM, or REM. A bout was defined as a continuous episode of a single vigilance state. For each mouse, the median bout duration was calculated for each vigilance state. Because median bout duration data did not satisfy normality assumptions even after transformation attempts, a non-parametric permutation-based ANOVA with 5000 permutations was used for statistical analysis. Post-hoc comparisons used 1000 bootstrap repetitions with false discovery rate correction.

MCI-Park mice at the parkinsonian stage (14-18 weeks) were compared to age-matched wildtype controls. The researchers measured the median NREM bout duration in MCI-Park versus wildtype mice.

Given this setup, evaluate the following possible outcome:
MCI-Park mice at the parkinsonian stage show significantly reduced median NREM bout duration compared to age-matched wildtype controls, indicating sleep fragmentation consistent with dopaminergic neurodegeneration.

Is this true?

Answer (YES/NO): YES